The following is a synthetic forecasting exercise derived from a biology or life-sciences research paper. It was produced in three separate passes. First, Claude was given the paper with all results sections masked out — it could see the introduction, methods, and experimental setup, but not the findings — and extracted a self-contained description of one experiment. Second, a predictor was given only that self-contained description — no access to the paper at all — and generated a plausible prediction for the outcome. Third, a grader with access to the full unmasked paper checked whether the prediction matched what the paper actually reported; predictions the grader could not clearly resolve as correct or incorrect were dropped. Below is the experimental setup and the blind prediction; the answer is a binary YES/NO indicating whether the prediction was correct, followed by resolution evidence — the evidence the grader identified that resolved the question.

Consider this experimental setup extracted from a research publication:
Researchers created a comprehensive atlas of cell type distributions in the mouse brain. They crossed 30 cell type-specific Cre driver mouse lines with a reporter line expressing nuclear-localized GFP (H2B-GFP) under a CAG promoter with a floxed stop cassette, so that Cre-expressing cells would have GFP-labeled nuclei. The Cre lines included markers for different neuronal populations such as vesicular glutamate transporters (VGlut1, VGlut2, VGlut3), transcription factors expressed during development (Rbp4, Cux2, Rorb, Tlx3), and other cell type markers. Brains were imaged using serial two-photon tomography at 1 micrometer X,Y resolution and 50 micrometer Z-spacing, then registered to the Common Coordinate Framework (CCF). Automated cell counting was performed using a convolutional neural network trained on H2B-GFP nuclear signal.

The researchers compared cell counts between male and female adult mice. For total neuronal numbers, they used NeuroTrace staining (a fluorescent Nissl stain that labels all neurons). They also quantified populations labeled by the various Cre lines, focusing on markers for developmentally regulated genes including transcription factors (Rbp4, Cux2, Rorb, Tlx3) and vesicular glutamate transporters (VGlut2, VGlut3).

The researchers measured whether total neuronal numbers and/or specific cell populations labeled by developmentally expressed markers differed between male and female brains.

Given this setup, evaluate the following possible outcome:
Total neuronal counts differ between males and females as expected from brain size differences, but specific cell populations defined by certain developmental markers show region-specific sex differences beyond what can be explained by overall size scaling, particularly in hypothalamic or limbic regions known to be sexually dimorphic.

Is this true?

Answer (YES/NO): NO